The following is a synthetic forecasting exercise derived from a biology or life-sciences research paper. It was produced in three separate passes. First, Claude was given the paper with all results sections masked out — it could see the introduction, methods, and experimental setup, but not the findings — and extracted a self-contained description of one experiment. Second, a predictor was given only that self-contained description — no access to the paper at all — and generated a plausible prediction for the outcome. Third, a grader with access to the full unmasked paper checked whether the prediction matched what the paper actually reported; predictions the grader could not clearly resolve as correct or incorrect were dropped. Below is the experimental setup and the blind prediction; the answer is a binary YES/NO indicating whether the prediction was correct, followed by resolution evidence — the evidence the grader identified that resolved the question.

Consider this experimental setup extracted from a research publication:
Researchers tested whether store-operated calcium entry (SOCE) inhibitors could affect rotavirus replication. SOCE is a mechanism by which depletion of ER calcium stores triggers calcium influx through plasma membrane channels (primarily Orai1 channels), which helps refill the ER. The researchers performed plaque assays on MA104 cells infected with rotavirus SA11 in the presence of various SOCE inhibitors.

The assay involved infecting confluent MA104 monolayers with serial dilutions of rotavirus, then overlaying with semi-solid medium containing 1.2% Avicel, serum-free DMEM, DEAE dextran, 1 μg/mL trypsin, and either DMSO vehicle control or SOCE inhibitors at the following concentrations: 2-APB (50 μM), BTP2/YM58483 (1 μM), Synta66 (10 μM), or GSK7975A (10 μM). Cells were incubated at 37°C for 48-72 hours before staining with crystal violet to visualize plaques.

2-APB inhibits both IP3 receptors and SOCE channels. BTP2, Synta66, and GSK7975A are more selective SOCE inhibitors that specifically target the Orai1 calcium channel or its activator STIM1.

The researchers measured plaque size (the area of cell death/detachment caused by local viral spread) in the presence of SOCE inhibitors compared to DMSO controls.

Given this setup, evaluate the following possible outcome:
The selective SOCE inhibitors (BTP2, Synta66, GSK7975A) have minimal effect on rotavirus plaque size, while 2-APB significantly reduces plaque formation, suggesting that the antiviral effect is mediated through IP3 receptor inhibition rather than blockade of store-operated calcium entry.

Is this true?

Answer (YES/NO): NO